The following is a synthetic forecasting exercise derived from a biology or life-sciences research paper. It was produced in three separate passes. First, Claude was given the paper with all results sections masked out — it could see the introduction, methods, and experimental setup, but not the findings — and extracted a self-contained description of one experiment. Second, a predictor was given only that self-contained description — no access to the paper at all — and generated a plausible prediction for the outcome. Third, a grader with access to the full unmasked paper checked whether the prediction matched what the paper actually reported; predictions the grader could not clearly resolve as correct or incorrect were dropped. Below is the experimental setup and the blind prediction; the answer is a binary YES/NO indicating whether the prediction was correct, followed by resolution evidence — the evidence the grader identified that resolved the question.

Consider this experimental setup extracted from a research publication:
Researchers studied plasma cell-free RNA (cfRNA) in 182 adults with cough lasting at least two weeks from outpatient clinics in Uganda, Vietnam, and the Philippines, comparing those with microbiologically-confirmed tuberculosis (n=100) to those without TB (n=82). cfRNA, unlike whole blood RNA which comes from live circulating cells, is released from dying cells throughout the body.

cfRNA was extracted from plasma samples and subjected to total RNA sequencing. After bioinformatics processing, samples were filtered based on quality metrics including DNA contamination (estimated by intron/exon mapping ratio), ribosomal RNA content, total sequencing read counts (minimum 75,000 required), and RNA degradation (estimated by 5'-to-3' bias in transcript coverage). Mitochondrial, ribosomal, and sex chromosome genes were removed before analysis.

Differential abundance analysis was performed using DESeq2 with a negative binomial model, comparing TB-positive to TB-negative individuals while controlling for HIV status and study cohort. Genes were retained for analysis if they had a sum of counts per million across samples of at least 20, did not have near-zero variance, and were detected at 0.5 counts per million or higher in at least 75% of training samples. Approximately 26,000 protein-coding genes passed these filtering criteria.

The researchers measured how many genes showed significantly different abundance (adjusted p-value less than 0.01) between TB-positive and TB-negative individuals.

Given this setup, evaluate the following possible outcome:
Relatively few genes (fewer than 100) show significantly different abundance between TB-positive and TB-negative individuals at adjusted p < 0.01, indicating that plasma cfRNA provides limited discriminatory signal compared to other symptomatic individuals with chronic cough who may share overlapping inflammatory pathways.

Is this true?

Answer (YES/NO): NO